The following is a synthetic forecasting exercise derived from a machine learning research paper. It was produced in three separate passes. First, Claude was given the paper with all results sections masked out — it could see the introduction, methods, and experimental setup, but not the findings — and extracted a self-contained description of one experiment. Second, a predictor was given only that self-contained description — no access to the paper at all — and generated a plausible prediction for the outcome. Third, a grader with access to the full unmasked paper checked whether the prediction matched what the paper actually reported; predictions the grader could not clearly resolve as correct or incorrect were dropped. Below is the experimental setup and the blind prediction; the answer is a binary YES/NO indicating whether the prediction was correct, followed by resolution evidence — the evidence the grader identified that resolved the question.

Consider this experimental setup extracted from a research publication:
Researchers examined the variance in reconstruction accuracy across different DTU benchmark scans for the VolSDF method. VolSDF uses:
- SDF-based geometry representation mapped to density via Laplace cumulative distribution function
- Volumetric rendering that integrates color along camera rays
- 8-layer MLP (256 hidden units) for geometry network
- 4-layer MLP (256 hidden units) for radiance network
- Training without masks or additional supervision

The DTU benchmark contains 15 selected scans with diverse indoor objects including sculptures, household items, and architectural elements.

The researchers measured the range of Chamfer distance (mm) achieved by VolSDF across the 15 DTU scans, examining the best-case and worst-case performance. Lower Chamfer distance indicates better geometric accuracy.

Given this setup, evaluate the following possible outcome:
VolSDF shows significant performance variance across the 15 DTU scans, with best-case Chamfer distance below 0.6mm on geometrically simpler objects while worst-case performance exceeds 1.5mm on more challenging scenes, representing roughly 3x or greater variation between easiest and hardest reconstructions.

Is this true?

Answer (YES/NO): NO